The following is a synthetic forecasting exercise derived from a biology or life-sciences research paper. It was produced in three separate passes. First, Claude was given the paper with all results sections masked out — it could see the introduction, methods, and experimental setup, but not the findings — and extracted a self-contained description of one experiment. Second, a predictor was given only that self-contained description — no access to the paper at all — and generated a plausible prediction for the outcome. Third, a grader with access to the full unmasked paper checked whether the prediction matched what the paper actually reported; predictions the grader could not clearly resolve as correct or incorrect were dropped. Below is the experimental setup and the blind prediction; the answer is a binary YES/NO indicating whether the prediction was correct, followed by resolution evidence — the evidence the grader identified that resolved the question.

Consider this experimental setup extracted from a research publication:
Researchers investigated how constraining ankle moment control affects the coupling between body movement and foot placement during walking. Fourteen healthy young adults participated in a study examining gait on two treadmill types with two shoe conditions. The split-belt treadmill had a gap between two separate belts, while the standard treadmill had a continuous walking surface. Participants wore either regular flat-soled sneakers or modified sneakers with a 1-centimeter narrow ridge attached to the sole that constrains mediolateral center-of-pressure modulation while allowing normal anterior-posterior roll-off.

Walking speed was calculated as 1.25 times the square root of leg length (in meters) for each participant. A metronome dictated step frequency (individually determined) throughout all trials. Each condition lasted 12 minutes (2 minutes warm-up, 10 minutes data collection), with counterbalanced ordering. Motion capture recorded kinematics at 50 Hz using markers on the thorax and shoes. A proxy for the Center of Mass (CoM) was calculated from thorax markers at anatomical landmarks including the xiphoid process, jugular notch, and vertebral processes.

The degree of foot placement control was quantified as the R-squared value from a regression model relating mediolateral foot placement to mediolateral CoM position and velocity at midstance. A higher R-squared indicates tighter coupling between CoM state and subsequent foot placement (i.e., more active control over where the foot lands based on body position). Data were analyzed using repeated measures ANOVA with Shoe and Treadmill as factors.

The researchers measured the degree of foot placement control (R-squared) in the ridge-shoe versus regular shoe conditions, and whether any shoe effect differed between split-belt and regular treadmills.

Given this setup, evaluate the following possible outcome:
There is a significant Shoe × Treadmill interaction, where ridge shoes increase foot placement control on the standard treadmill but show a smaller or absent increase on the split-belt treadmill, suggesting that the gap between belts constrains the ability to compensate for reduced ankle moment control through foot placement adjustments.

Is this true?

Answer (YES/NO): NO